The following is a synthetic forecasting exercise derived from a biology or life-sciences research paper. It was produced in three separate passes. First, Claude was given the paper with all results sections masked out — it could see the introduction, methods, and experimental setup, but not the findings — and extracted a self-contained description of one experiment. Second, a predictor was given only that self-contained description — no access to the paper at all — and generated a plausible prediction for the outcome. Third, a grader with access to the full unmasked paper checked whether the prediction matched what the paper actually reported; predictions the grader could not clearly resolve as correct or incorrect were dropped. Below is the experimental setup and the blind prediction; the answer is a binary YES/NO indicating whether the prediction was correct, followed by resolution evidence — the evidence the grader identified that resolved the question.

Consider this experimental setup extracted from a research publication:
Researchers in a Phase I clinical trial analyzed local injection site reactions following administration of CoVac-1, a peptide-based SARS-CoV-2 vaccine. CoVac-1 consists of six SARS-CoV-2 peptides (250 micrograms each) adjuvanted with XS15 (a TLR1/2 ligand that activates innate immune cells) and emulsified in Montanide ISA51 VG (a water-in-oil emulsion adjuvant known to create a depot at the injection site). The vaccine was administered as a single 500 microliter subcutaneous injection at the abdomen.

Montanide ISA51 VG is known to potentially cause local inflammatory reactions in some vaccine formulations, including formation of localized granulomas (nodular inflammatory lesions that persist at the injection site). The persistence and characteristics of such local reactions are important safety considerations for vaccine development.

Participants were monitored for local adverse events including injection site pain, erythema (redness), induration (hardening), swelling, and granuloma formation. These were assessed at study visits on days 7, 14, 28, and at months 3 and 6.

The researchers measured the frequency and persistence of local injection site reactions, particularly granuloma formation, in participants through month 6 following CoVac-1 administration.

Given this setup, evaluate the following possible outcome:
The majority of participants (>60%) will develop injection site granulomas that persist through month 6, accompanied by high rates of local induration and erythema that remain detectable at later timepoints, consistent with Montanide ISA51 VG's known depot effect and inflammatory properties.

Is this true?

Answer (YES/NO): YES